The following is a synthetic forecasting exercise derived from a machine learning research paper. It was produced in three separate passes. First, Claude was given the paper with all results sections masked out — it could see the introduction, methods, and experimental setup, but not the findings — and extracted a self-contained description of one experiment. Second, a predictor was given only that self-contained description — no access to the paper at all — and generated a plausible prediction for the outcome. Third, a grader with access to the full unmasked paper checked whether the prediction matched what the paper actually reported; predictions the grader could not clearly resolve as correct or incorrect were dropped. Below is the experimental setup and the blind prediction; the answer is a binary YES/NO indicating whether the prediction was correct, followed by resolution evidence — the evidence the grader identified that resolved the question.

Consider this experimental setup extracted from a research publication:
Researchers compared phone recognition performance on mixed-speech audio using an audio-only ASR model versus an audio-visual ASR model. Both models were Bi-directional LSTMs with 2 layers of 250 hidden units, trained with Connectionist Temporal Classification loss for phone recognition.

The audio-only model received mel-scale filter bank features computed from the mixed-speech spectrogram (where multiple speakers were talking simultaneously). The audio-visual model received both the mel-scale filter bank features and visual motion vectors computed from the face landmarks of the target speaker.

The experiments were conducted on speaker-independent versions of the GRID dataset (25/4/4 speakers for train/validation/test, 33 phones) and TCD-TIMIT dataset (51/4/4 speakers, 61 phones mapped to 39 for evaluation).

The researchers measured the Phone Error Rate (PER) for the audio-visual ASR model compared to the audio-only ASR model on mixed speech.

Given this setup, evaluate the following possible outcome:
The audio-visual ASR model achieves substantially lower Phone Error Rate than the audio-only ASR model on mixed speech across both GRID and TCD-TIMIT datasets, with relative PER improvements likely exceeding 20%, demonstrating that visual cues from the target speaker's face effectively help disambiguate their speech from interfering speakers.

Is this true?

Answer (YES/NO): NO